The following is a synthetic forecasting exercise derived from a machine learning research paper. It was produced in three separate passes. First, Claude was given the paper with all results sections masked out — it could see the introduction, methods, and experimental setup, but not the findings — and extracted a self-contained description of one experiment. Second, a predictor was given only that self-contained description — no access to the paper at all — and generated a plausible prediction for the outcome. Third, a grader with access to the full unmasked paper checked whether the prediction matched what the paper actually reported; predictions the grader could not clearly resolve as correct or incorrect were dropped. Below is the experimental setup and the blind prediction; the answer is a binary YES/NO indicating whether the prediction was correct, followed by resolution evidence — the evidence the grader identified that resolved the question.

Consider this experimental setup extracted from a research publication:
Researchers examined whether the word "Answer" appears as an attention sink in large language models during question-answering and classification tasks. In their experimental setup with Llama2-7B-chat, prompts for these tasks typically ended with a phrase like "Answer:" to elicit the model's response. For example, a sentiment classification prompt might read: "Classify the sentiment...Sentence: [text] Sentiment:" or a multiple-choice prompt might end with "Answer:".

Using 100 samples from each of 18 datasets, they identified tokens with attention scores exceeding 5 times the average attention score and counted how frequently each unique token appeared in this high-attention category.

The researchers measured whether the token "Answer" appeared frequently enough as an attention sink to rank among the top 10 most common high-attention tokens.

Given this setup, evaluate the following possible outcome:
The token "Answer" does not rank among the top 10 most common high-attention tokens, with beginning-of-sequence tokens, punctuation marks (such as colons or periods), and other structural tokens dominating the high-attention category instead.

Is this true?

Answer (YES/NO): NO